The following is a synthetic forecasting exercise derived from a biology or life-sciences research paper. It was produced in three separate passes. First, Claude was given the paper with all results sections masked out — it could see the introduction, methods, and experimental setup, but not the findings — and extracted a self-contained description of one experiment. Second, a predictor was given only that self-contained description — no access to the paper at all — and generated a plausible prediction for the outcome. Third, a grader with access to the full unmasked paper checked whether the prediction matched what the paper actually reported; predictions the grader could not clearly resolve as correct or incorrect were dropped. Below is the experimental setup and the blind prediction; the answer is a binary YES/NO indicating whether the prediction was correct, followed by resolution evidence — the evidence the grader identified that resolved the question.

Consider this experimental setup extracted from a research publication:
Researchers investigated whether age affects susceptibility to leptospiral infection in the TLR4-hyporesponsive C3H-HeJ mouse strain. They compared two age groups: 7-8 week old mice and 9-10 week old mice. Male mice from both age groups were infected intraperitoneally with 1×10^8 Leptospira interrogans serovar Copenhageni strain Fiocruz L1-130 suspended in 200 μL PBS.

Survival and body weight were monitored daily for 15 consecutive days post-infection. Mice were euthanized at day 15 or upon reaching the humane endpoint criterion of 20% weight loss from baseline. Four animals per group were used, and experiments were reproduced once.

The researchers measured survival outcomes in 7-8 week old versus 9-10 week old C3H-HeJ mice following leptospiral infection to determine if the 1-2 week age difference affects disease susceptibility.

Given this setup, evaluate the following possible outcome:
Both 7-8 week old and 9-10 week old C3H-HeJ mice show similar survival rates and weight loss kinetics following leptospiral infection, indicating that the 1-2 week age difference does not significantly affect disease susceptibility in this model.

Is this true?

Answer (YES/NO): NO